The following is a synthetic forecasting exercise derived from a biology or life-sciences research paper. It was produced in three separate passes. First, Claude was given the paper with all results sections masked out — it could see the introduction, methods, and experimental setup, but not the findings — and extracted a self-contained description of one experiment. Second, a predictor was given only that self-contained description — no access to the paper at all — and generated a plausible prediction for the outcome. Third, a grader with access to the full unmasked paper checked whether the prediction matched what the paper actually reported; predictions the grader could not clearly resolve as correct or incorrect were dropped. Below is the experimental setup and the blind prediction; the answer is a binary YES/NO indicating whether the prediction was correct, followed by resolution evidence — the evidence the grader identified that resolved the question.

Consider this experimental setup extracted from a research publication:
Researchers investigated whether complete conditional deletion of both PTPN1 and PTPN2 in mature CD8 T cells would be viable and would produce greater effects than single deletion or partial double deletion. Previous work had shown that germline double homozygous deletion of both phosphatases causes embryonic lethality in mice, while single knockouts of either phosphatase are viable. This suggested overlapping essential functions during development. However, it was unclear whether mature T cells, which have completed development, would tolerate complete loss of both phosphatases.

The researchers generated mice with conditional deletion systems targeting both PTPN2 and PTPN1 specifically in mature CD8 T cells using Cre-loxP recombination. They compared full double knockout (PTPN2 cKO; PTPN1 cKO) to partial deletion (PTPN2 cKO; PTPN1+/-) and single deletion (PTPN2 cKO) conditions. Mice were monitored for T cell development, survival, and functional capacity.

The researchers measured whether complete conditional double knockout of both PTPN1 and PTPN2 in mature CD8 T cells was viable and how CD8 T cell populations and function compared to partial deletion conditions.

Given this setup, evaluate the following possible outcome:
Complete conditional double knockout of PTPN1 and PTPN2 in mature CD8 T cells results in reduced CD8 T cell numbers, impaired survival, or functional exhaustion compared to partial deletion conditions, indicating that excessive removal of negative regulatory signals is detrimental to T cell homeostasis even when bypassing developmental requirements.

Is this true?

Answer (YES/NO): YES